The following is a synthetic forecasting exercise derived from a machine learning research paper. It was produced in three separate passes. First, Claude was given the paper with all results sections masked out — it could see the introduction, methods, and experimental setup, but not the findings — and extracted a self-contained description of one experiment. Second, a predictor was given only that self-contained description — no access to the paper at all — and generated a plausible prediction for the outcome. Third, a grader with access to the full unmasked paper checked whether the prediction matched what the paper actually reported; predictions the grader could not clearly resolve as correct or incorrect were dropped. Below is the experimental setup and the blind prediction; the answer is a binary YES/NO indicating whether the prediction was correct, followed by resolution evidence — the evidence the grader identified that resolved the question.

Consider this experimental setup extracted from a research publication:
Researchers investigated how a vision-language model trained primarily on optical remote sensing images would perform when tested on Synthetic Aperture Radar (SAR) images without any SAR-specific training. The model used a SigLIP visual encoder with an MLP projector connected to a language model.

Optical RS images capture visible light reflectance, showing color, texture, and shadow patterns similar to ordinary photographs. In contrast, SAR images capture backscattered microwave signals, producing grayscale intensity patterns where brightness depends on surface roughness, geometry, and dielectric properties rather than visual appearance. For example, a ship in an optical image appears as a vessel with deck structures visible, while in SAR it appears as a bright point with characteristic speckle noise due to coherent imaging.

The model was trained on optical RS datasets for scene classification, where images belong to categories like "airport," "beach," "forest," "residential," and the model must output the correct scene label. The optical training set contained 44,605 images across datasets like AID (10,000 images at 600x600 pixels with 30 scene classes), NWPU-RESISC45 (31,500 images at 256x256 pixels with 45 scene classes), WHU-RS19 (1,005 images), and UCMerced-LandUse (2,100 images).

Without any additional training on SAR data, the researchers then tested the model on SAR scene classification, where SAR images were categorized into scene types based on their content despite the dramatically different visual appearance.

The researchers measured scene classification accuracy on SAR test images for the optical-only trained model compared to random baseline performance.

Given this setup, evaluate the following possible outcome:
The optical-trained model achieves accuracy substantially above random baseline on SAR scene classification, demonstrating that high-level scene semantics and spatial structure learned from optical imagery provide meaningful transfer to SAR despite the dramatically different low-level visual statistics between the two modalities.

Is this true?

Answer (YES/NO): NO